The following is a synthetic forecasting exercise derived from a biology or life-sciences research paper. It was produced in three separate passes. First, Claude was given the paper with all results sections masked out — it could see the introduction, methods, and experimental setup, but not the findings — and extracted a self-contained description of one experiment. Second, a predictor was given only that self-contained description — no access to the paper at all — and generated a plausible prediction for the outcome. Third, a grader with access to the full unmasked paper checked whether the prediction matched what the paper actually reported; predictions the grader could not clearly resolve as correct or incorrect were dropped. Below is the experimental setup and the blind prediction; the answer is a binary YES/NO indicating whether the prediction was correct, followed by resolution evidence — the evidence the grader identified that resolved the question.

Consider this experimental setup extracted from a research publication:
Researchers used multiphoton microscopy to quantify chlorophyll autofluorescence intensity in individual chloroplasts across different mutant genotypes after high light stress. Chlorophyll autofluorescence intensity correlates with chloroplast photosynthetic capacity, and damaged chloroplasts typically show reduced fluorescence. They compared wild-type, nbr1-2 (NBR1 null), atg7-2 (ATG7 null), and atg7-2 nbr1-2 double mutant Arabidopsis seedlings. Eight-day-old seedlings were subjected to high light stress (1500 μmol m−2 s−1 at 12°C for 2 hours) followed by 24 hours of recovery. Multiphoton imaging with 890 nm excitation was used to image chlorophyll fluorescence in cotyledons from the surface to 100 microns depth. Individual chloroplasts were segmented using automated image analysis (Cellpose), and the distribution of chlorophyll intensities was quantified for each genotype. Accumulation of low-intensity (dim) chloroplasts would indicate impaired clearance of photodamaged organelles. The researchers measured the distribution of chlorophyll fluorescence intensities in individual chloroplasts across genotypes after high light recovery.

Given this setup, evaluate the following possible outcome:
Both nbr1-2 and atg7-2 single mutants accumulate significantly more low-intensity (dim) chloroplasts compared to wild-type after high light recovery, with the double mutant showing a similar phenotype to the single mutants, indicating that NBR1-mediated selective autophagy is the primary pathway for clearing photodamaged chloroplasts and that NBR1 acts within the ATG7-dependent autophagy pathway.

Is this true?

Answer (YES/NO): NO